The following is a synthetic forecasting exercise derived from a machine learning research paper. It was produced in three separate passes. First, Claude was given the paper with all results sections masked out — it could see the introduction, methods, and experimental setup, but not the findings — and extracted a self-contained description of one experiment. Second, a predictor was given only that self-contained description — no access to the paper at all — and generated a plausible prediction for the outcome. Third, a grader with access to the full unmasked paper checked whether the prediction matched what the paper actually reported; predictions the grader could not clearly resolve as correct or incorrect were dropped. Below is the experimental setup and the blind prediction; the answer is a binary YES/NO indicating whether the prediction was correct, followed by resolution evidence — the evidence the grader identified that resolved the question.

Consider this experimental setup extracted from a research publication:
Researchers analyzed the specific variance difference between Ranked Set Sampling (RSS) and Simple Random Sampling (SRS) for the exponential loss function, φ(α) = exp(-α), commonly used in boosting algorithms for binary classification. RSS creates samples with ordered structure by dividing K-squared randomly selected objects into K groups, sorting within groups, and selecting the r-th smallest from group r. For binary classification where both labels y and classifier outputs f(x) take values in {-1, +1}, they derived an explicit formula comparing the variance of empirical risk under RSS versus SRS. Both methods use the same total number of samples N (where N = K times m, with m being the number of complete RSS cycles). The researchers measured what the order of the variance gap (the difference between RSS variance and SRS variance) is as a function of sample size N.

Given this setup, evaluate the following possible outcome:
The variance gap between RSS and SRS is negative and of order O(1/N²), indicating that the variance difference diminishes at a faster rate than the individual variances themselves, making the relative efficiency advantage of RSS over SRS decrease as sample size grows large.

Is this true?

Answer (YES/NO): NO